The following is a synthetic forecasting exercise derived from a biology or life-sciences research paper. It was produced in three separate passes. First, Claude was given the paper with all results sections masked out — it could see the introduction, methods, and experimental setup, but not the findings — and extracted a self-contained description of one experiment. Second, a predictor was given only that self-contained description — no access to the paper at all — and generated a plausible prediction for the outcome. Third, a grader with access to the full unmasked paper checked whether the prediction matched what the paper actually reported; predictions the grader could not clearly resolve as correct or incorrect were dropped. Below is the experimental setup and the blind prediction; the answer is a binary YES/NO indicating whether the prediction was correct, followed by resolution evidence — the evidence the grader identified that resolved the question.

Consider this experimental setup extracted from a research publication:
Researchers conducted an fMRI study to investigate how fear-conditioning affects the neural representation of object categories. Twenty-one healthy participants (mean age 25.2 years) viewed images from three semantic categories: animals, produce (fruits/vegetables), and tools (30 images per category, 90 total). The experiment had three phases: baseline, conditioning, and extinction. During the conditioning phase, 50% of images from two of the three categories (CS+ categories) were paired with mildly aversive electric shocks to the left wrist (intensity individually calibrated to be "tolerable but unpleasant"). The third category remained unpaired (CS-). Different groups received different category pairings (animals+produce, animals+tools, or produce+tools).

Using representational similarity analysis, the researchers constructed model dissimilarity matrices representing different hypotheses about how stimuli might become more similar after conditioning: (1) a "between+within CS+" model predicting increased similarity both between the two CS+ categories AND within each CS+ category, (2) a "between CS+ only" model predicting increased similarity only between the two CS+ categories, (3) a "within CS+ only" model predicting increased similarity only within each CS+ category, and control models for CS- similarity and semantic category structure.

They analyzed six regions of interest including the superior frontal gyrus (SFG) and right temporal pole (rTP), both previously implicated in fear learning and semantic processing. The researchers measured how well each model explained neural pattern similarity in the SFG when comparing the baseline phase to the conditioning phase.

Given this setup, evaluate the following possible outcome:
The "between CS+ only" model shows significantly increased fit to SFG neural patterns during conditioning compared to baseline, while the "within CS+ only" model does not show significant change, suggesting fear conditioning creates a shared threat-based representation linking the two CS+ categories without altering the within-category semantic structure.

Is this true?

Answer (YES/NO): NO